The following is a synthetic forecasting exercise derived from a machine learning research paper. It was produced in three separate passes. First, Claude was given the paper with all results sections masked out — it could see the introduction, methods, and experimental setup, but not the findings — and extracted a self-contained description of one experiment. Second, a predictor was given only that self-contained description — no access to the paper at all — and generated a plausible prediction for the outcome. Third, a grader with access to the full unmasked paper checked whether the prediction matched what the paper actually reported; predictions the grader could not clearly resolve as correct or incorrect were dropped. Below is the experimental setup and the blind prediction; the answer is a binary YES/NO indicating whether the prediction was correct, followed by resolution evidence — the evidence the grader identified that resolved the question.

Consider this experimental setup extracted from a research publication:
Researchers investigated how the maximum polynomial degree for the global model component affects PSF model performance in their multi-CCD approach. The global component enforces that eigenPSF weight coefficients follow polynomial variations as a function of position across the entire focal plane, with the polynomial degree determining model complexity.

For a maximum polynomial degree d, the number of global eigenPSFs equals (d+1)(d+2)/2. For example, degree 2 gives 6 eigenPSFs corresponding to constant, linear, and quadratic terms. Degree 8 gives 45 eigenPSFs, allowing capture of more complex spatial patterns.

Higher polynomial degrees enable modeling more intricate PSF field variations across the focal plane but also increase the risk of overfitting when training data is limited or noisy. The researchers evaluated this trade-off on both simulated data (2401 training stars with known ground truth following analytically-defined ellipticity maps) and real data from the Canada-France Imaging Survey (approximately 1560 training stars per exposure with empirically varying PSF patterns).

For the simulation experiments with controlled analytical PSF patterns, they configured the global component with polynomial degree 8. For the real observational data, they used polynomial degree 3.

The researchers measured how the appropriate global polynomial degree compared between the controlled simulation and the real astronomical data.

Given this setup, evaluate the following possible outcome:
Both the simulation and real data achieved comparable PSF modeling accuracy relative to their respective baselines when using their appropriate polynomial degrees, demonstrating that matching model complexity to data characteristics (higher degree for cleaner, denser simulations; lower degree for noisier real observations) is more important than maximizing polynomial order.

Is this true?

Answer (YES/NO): NO